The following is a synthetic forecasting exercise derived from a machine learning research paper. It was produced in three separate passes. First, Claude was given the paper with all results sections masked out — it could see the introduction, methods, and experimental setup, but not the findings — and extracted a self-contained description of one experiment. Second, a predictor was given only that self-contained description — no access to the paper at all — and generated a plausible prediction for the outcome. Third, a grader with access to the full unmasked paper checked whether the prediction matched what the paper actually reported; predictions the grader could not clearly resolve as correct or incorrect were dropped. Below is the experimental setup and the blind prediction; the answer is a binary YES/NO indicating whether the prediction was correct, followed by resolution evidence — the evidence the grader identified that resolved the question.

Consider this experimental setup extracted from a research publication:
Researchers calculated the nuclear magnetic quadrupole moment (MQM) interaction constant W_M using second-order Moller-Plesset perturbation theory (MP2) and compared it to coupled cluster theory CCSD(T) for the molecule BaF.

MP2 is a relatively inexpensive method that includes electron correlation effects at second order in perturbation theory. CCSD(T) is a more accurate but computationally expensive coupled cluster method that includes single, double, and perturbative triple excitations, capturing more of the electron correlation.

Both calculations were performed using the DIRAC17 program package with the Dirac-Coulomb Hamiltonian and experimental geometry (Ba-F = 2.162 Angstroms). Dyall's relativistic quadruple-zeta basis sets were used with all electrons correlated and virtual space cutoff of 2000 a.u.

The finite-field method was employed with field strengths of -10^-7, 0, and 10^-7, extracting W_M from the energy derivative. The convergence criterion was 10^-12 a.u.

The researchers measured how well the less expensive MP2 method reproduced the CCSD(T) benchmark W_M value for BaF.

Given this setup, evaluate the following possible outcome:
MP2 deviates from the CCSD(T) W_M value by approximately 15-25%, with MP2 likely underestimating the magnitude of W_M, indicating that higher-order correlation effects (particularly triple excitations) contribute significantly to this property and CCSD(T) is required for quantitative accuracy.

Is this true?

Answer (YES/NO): NO